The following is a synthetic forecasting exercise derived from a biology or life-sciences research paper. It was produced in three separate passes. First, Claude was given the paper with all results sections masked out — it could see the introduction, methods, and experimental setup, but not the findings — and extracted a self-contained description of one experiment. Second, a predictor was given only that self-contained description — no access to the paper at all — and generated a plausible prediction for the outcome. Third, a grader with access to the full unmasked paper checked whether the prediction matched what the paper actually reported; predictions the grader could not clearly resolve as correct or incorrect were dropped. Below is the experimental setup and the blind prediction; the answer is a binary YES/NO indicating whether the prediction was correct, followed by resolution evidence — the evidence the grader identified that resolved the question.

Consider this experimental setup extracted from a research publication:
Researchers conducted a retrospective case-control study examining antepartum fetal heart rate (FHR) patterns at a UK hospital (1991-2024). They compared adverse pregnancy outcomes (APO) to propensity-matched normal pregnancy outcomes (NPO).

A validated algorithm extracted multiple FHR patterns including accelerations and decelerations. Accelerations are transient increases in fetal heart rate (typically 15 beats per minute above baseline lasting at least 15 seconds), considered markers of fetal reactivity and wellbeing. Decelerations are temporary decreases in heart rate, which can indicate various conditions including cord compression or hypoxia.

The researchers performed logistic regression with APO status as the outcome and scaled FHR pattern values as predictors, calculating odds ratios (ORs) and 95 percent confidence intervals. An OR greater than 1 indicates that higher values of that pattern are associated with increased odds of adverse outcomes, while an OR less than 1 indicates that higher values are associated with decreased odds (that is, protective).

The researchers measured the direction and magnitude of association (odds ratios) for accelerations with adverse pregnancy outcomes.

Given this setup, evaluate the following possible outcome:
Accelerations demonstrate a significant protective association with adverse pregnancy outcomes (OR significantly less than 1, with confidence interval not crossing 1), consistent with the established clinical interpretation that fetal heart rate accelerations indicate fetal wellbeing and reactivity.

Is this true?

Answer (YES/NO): YES